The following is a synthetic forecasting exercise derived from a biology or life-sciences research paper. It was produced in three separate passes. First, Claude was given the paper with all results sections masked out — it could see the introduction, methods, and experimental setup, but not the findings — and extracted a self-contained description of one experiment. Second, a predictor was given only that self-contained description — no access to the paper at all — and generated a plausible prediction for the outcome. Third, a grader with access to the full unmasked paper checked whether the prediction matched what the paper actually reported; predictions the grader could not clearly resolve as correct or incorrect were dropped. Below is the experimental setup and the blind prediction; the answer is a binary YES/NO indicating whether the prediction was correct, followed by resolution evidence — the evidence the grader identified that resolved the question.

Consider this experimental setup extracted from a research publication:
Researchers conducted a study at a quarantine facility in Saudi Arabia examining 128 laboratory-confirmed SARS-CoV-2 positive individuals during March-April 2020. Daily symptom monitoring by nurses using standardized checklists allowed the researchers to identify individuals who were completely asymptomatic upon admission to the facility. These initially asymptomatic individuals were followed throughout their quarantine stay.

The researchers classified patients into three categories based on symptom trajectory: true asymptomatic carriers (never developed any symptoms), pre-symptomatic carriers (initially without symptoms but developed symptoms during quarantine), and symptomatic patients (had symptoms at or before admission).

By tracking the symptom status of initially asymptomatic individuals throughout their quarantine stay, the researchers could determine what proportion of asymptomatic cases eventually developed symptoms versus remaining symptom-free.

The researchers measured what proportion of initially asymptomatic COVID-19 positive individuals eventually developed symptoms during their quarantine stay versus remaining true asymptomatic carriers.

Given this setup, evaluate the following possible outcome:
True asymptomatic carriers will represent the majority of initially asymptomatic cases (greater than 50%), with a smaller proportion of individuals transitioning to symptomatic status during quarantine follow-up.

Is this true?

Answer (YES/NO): YES